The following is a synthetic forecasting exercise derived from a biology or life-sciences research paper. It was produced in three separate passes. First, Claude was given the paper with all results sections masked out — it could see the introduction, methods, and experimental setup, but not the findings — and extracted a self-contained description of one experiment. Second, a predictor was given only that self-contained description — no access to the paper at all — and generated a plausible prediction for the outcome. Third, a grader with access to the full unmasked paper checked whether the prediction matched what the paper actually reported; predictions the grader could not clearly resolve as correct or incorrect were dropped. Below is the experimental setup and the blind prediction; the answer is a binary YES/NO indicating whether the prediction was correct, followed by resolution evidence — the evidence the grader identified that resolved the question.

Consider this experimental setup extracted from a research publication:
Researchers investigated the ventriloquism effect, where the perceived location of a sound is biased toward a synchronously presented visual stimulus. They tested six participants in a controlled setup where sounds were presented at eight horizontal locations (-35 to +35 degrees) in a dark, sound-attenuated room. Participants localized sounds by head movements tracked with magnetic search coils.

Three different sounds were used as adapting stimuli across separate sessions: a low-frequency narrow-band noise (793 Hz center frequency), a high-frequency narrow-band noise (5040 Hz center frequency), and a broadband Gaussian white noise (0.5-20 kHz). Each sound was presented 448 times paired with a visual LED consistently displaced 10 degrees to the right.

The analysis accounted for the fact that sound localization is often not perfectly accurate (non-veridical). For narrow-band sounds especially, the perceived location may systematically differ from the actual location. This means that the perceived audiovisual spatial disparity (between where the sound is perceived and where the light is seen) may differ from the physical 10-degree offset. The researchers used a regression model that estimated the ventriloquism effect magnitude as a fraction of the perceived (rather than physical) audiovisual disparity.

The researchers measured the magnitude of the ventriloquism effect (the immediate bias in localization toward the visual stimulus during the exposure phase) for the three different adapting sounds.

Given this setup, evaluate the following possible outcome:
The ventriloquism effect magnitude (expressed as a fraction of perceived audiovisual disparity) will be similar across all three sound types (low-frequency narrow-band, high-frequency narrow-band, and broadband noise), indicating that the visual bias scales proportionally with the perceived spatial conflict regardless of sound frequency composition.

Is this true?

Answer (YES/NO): NO